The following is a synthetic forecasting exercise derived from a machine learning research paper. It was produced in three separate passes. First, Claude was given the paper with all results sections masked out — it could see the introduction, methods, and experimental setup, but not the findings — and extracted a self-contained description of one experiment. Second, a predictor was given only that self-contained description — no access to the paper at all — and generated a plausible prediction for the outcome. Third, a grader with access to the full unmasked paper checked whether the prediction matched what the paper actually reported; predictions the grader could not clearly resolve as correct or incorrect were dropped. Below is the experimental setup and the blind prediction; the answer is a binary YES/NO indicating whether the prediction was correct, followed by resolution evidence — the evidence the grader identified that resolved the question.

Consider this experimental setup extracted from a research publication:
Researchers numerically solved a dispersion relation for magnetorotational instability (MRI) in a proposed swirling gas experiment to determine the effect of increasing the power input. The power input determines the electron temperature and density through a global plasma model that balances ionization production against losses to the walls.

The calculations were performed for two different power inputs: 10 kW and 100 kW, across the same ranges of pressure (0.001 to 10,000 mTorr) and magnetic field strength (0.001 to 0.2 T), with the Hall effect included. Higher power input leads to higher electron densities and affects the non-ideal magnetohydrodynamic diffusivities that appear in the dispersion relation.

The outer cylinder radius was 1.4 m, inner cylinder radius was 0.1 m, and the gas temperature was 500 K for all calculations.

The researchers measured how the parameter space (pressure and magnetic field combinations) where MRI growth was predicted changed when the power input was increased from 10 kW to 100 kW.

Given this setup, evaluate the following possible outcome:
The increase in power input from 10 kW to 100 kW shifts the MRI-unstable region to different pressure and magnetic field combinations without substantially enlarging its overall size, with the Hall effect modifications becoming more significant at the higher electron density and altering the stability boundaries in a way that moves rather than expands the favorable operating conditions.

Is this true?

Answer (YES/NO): NO